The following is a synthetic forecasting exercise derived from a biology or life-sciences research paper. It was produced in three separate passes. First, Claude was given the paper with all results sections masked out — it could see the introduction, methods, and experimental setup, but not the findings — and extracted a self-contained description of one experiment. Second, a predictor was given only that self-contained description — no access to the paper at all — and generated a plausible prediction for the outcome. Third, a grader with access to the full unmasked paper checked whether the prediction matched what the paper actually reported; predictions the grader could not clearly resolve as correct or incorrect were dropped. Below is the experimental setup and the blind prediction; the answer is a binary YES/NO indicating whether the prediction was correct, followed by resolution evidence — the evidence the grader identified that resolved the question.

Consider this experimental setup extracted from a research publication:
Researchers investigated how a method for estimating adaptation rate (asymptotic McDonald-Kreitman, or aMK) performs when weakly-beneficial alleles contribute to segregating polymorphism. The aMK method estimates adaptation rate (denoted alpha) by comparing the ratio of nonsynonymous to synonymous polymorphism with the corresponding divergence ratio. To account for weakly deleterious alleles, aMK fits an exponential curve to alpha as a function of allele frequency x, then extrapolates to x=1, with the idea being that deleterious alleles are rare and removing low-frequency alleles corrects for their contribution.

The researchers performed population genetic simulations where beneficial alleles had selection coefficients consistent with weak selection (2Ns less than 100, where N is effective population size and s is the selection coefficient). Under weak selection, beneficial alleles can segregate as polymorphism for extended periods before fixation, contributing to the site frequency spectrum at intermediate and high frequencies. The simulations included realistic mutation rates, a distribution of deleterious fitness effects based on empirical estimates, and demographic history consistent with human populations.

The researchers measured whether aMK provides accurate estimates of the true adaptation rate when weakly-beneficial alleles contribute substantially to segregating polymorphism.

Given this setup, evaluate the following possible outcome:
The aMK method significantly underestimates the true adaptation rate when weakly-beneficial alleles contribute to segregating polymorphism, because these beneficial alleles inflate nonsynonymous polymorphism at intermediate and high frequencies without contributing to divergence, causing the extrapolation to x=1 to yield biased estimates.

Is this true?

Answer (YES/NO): YES